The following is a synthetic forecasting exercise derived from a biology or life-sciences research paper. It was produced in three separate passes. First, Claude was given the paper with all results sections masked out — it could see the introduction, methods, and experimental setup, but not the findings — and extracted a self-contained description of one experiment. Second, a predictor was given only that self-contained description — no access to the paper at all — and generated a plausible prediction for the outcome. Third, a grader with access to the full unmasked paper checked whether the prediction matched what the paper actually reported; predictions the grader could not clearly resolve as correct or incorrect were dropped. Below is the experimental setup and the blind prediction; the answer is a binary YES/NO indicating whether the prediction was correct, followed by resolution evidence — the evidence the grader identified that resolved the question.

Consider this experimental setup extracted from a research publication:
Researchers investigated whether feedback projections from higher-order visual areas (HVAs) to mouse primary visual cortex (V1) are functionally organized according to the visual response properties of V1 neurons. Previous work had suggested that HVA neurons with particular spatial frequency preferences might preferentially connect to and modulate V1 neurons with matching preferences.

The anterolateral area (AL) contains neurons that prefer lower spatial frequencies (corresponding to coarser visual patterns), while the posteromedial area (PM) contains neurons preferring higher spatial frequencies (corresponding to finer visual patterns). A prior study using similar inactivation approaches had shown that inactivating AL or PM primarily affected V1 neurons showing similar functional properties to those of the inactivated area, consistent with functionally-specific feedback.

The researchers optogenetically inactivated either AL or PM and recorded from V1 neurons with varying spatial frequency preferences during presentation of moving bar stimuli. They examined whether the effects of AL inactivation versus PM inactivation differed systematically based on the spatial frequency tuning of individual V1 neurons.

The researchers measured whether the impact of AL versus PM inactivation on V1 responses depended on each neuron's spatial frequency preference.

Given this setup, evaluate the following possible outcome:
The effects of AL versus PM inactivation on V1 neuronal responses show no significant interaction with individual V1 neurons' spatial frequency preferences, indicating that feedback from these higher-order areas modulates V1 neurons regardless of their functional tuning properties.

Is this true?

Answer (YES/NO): YES